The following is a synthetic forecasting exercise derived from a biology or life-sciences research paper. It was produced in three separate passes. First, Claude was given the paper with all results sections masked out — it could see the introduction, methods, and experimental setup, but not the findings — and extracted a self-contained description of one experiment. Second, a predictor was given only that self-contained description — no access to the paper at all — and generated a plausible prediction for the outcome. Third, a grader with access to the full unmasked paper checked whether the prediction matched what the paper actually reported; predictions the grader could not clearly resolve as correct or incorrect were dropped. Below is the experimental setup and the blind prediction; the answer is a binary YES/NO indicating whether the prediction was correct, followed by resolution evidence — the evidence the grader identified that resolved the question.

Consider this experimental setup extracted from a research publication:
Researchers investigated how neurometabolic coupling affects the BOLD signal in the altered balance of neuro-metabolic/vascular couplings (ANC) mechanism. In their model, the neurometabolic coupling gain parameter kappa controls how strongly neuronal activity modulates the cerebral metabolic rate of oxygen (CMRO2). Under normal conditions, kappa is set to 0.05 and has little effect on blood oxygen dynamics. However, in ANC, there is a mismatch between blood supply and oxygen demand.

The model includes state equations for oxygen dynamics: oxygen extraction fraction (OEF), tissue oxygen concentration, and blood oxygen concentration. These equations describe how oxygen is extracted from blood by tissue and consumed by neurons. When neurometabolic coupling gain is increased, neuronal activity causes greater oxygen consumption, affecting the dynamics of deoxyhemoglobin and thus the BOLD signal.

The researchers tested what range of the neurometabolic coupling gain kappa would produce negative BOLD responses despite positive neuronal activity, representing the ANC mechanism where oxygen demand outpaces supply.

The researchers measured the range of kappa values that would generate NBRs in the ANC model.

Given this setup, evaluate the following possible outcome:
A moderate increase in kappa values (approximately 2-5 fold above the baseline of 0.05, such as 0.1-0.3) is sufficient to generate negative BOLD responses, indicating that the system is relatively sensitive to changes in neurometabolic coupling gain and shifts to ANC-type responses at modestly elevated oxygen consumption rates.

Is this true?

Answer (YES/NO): YES